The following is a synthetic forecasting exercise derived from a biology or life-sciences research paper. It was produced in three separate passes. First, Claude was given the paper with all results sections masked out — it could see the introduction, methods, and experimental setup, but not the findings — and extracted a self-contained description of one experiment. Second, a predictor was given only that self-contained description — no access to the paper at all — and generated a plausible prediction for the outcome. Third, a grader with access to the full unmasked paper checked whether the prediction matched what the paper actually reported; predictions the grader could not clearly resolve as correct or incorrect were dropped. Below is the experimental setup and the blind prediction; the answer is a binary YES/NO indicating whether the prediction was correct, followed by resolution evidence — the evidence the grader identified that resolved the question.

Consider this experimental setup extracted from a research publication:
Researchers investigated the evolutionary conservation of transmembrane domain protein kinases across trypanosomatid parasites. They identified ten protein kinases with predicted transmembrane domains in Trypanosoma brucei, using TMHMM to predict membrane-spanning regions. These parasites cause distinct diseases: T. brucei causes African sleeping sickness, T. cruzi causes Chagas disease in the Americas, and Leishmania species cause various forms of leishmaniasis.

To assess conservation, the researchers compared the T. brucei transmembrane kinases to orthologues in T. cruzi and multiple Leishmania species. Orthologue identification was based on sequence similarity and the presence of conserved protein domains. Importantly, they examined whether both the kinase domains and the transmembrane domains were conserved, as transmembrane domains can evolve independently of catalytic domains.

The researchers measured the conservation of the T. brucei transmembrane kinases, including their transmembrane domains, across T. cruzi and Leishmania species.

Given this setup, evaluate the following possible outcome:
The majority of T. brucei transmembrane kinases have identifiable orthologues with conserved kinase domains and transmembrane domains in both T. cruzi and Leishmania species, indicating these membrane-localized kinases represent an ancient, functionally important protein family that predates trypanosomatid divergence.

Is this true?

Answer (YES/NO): YES